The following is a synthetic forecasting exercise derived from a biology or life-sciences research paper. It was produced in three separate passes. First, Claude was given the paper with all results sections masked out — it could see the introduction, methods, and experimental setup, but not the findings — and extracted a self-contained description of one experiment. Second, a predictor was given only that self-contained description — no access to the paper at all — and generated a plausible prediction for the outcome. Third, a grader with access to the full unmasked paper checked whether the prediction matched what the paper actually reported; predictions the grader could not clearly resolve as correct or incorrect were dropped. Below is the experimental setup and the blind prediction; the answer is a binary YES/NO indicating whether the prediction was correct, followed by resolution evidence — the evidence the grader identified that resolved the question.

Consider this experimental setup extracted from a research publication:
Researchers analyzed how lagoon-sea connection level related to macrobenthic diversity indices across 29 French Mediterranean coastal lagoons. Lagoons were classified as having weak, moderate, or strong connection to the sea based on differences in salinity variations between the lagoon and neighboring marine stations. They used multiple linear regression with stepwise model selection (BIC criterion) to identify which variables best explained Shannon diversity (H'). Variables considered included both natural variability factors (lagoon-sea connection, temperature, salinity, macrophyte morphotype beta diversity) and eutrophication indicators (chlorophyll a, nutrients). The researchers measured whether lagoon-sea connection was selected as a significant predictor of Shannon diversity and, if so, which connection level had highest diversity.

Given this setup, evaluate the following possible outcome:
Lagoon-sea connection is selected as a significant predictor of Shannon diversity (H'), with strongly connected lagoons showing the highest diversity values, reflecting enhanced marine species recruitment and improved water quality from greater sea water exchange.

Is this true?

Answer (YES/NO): YES